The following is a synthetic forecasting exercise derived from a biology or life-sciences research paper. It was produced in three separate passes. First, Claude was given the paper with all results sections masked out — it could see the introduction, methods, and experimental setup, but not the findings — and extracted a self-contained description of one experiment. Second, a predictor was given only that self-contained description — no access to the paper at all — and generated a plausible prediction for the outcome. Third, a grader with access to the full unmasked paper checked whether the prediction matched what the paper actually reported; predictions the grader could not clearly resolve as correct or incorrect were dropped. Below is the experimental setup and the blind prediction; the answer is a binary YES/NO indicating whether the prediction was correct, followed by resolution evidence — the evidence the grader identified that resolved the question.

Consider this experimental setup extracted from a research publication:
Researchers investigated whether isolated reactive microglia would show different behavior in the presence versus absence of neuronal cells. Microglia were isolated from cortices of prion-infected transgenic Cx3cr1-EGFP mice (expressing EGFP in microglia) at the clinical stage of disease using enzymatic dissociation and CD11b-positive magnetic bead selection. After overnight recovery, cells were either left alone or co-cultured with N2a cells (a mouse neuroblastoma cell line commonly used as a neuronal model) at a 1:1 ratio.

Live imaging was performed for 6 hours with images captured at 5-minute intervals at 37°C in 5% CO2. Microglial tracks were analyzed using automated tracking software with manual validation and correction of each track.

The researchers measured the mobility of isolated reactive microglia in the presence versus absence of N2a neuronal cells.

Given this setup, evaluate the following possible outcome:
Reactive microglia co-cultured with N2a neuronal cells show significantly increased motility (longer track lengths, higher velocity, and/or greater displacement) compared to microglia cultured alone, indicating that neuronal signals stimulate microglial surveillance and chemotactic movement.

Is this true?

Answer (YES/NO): NO